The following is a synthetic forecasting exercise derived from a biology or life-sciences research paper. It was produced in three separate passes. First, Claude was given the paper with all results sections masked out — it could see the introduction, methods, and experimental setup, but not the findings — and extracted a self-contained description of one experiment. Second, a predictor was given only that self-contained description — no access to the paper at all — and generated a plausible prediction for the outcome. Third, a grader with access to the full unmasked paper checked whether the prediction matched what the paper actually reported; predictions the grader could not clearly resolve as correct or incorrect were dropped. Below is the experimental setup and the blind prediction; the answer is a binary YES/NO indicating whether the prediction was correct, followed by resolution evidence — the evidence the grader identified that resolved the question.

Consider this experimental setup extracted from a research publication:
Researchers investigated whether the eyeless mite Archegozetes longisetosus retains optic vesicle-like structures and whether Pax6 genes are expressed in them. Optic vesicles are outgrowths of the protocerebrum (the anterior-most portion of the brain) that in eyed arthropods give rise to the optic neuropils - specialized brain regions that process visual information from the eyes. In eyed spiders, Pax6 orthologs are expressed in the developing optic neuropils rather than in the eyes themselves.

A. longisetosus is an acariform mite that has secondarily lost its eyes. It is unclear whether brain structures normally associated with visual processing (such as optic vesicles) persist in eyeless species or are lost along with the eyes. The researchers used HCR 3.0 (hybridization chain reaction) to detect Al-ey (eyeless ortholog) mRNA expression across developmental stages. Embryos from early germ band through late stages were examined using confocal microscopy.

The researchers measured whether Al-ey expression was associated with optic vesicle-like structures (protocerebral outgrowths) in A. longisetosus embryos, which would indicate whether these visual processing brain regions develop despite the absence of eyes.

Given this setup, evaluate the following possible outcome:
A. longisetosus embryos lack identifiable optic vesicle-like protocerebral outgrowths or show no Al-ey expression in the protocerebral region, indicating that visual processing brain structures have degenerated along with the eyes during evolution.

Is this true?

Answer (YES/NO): NO